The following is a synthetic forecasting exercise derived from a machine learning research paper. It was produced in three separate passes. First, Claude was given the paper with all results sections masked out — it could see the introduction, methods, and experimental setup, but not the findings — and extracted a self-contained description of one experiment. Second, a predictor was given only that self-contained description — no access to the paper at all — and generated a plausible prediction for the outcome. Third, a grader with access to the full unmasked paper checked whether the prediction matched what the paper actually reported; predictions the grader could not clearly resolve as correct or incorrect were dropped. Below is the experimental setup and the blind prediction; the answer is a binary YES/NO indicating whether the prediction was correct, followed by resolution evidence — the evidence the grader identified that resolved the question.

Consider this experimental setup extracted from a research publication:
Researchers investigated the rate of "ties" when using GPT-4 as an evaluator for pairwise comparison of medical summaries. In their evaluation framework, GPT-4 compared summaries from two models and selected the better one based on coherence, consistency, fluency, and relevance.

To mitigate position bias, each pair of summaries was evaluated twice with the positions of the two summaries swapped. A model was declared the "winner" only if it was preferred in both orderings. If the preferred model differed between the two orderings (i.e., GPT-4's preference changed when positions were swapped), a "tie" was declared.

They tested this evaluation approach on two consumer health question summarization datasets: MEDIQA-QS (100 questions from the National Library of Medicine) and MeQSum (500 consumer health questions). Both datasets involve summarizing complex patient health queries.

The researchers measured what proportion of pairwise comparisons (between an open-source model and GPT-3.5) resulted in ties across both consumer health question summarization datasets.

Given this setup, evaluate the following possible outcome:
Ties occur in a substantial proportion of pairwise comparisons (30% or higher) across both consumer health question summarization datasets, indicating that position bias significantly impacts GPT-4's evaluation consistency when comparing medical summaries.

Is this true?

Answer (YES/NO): YES